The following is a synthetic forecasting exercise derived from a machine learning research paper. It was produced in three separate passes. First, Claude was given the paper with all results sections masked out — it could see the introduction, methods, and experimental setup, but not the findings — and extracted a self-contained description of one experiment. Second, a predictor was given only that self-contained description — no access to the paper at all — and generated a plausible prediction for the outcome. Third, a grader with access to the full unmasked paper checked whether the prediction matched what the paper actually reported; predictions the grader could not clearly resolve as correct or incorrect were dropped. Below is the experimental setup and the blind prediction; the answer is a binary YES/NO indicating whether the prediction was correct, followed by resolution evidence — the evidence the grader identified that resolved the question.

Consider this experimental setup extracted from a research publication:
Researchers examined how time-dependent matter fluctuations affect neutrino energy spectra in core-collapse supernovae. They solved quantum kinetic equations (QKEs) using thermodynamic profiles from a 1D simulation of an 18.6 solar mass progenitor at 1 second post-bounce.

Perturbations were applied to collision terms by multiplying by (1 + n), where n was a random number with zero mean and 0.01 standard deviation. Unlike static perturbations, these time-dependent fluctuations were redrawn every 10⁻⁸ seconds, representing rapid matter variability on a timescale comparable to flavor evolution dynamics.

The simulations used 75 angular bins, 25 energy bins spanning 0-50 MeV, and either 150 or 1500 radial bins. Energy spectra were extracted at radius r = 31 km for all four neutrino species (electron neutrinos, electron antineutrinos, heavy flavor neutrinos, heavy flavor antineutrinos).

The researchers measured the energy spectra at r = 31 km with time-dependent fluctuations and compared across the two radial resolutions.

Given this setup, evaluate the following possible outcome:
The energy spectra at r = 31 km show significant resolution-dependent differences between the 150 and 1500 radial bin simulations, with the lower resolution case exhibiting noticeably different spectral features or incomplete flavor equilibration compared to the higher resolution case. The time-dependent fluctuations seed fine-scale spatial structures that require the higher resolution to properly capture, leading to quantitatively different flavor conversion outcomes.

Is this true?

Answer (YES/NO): NO